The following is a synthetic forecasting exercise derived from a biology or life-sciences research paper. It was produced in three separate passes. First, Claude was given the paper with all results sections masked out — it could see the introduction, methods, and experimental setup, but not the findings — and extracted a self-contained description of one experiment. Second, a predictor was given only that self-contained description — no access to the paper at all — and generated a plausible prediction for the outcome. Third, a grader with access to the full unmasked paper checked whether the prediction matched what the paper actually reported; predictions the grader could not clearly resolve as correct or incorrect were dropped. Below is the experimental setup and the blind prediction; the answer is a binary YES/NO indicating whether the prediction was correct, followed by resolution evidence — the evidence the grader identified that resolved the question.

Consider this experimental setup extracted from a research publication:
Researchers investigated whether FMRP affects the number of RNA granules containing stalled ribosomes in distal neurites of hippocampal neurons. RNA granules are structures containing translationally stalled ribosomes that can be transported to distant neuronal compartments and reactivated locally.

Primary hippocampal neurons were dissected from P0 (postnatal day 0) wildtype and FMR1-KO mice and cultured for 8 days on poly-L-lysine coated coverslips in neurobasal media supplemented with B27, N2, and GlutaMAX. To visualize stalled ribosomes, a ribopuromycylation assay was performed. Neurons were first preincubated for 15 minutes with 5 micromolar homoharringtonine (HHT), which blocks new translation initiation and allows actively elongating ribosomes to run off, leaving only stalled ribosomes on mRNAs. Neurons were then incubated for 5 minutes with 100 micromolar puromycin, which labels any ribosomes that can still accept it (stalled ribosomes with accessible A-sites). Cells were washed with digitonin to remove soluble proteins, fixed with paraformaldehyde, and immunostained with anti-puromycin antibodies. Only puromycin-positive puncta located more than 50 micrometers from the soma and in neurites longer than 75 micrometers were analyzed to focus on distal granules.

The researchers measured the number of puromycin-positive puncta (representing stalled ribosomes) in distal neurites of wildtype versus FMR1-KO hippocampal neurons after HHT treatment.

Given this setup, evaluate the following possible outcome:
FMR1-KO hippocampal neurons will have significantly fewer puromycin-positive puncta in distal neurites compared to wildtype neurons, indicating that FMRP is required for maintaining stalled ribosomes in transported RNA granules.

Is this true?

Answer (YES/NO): YES